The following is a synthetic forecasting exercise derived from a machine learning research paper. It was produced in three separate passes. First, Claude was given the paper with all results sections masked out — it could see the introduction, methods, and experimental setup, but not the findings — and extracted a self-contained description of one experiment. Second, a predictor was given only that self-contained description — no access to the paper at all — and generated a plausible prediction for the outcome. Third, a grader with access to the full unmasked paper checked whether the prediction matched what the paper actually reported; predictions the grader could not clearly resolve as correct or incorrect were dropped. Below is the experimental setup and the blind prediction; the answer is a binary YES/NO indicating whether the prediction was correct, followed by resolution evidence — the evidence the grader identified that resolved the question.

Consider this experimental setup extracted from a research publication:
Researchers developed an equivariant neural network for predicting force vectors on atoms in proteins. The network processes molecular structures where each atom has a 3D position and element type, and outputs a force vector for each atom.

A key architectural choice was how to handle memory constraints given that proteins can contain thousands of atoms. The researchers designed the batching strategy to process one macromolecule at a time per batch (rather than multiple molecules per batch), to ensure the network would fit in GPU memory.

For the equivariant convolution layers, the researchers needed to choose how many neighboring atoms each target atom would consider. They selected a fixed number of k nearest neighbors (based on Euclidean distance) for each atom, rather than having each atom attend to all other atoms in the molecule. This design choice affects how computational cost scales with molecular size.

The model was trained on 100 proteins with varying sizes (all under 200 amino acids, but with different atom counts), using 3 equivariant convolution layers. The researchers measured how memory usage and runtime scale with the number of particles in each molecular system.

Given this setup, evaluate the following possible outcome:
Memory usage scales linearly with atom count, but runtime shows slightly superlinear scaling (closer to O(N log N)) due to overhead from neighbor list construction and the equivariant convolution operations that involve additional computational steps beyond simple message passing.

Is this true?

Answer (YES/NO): NO